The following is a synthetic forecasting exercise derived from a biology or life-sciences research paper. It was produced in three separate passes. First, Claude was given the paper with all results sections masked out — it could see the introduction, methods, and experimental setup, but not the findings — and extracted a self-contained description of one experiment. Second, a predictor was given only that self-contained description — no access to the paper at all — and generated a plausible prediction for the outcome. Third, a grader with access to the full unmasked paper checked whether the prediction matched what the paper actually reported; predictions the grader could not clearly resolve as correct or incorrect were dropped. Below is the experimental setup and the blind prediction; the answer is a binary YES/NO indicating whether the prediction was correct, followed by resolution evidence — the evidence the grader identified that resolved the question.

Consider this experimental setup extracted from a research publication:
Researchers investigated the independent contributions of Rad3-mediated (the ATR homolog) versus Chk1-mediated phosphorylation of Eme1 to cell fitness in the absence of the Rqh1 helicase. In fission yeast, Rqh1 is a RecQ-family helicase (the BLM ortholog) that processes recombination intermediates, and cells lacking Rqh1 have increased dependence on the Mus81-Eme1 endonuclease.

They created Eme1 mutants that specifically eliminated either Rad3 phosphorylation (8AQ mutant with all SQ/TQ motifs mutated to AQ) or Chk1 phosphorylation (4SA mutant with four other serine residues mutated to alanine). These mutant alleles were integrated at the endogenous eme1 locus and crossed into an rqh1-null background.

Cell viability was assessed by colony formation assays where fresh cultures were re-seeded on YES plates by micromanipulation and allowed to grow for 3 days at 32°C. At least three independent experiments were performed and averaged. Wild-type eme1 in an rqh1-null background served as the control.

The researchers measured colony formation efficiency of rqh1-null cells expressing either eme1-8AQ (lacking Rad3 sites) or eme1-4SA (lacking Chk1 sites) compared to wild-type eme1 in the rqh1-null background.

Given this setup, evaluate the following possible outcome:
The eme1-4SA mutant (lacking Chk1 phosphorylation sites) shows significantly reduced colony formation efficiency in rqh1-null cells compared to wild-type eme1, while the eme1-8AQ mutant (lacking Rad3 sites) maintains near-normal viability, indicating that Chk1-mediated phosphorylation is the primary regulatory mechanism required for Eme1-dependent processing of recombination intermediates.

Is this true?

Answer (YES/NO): NO